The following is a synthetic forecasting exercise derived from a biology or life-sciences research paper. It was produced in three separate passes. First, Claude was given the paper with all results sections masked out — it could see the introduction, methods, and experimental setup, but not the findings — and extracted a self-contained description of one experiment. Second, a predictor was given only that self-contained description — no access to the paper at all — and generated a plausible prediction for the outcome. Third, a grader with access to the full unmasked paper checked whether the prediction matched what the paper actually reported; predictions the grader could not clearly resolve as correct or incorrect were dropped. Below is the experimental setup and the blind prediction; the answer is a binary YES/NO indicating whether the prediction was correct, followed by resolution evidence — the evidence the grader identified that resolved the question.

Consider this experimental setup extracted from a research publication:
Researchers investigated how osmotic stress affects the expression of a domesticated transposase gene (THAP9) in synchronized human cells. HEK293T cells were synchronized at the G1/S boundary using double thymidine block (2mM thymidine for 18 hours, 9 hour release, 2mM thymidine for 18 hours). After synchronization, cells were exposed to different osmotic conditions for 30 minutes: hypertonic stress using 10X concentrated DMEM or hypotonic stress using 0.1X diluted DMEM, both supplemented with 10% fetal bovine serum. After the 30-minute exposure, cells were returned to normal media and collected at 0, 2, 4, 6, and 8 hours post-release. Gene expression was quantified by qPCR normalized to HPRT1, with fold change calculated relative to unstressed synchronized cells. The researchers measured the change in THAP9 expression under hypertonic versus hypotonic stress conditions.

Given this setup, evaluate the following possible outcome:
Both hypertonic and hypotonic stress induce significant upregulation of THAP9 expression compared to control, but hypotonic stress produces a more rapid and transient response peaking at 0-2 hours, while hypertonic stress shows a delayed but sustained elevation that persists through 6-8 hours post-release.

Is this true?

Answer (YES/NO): NO